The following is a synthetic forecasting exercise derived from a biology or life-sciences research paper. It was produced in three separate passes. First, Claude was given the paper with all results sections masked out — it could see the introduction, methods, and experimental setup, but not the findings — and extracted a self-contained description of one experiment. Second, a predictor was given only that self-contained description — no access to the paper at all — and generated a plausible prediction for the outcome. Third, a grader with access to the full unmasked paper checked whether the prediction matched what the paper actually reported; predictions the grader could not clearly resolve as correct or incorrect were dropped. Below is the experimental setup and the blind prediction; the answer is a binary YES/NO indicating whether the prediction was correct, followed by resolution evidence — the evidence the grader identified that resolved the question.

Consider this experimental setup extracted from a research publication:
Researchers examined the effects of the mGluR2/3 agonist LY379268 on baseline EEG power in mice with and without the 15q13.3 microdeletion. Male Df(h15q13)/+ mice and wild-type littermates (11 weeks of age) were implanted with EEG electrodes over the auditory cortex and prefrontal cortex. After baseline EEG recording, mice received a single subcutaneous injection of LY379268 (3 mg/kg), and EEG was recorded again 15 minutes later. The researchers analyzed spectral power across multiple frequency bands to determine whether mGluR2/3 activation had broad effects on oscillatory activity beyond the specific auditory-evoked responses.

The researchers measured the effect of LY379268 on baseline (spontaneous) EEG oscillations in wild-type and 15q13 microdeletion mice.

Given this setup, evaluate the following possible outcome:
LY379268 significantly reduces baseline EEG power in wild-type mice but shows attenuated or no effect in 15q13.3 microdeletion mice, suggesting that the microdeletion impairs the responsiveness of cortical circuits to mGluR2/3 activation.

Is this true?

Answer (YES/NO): NO